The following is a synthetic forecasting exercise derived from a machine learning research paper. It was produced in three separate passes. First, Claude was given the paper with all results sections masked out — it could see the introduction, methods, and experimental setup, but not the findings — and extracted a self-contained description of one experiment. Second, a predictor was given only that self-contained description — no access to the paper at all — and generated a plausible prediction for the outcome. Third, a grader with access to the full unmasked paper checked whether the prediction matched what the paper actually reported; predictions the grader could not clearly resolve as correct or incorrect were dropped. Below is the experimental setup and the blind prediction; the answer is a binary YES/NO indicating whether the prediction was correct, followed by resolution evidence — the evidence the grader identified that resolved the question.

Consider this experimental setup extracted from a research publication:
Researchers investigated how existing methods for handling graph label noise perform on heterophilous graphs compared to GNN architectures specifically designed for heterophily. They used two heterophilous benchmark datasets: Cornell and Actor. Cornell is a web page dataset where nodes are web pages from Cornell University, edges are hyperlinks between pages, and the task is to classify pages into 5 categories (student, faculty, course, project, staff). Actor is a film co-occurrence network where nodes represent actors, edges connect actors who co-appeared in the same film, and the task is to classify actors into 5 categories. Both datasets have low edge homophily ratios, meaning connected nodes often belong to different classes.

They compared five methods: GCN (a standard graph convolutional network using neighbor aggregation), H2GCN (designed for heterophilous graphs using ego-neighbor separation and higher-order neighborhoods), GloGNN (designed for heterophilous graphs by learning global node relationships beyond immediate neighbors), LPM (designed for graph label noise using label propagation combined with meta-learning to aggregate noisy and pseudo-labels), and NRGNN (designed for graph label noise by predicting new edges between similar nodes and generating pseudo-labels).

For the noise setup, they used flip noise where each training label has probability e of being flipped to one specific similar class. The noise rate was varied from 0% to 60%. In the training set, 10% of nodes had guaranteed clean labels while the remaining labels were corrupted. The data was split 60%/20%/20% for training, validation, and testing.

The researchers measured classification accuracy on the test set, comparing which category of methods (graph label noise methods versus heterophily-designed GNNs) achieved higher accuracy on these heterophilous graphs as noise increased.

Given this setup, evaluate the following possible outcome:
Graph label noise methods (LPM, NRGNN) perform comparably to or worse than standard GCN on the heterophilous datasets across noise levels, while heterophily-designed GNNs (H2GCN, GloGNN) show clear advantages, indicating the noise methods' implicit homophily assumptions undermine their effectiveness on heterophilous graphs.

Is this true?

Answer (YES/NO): NO